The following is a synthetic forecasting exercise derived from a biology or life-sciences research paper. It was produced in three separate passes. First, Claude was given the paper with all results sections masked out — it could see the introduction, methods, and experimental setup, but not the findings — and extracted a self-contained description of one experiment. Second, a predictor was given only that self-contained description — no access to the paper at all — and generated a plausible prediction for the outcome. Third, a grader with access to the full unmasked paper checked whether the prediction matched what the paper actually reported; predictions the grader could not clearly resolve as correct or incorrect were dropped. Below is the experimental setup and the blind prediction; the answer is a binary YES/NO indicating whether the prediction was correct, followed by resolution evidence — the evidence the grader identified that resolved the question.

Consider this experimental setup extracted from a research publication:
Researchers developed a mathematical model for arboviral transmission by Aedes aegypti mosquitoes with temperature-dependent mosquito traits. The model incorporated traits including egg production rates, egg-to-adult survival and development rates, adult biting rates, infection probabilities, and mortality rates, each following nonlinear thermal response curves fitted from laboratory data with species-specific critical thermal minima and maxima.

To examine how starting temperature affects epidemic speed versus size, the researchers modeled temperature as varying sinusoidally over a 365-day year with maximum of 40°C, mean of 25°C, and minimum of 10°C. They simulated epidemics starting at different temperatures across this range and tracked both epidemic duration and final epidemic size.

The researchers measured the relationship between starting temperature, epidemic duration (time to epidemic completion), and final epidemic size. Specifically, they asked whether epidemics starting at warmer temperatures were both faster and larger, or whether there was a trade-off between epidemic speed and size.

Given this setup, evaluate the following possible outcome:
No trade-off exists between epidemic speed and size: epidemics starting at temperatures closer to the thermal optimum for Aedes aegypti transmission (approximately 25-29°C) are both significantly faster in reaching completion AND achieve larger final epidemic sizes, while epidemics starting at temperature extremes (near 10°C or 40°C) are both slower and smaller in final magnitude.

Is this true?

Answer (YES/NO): NO